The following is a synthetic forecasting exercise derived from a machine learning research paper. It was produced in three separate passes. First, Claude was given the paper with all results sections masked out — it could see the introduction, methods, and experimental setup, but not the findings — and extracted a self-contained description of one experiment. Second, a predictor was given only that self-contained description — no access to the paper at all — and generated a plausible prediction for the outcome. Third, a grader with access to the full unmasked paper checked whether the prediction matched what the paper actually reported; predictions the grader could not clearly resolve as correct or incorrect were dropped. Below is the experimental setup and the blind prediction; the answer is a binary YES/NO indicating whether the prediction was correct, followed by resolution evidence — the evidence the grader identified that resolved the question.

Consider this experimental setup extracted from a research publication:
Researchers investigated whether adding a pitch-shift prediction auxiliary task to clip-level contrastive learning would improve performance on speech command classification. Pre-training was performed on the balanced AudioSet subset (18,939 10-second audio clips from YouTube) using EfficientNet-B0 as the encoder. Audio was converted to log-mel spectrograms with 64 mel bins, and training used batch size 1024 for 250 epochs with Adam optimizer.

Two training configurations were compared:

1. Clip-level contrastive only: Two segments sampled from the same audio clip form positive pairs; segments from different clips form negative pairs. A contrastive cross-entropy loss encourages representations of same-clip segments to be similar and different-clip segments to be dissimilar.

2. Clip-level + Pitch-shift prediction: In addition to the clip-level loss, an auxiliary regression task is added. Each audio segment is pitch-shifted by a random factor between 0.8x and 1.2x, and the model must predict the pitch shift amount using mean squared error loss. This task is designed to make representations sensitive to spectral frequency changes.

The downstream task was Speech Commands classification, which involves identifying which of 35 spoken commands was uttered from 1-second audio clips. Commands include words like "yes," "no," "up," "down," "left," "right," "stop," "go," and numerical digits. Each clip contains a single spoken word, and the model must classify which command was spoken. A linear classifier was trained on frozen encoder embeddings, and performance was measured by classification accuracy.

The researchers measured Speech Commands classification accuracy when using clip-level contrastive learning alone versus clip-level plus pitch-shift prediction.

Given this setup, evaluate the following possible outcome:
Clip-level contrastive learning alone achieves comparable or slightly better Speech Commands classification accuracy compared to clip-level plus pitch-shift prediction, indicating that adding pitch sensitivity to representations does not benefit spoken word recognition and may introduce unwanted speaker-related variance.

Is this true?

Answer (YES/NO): NO